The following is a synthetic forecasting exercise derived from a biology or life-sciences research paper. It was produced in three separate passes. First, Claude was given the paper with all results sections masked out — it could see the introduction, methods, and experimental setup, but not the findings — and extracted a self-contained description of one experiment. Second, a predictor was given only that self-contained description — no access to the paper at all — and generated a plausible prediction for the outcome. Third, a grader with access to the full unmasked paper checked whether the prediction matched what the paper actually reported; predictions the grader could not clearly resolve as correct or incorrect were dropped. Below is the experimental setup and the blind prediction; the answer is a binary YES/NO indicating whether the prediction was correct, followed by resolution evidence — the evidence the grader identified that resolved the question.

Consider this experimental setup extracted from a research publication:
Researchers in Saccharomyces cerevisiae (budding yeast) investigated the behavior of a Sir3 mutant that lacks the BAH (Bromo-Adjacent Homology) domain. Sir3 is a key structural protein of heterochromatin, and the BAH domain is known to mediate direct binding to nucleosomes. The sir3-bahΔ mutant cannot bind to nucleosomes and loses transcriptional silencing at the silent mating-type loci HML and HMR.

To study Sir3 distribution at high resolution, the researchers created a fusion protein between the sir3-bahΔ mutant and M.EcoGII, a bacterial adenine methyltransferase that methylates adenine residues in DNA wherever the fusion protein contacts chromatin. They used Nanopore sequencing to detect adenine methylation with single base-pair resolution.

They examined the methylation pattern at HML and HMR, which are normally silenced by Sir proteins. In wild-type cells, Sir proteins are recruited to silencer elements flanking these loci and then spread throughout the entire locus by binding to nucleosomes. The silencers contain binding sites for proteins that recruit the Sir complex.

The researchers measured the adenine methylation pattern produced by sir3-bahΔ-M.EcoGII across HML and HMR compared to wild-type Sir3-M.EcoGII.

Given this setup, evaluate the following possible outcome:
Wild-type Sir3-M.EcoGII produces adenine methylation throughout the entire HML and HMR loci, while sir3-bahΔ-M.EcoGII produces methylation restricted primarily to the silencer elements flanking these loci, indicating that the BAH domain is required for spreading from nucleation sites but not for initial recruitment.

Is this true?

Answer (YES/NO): YES